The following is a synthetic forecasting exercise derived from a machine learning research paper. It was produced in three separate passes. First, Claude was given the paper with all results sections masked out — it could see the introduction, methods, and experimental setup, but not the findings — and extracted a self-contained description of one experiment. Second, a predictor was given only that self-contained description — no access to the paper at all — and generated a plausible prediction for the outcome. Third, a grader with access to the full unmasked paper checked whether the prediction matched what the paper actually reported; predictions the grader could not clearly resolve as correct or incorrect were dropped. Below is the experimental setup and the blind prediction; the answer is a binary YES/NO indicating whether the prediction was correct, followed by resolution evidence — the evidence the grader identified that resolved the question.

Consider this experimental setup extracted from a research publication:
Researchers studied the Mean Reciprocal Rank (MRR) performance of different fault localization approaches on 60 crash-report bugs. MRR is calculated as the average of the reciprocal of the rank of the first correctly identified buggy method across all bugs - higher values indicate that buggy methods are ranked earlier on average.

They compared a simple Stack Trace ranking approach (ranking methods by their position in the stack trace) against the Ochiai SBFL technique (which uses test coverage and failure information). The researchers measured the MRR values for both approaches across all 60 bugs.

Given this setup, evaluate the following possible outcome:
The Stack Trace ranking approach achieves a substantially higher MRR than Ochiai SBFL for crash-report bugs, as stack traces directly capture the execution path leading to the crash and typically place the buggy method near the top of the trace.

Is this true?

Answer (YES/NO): YES